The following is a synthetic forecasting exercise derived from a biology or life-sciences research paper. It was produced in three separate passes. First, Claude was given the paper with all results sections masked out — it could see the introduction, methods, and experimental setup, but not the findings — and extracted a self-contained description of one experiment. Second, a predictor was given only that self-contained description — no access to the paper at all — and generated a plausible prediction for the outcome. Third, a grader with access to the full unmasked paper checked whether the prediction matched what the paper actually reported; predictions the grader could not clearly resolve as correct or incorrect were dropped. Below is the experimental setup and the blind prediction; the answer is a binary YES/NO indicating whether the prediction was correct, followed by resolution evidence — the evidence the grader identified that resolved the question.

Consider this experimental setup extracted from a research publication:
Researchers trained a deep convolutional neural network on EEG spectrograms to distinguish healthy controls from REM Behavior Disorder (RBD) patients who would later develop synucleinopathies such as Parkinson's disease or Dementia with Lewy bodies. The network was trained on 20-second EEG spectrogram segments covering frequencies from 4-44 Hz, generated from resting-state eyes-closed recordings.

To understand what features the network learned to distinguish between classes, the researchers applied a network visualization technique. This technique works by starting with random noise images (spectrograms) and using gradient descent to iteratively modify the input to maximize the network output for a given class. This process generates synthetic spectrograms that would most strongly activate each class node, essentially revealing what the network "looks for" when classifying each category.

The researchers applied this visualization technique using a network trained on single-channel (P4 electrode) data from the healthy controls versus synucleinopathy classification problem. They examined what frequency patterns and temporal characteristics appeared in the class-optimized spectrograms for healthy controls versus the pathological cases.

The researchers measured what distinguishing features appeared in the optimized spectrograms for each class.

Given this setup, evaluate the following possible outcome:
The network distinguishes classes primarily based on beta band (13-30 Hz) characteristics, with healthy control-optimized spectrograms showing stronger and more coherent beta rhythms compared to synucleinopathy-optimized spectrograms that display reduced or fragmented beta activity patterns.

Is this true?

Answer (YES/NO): NO